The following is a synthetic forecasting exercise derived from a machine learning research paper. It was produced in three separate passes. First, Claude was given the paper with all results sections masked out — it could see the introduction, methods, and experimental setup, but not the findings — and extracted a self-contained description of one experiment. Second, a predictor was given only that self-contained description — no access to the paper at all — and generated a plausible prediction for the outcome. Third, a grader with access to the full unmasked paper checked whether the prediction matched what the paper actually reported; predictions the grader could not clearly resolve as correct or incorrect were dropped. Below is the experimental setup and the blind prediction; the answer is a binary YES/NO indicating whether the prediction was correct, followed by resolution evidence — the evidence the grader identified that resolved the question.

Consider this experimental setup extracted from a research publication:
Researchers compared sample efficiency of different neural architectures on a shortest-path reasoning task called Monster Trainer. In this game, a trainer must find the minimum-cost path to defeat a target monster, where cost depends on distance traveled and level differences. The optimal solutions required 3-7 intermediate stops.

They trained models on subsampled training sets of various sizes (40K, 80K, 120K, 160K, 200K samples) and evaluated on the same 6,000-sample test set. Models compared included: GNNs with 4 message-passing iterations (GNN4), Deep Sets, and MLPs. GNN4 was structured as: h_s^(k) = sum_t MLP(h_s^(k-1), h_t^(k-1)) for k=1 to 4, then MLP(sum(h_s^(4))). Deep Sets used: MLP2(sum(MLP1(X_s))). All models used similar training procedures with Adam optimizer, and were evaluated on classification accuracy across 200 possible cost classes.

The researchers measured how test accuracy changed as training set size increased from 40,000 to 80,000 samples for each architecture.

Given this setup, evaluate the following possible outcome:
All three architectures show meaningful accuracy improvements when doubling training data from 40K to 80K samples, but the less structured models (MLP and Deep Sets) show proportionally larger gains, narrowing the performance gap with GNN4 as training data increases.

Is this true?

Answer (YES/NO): NO